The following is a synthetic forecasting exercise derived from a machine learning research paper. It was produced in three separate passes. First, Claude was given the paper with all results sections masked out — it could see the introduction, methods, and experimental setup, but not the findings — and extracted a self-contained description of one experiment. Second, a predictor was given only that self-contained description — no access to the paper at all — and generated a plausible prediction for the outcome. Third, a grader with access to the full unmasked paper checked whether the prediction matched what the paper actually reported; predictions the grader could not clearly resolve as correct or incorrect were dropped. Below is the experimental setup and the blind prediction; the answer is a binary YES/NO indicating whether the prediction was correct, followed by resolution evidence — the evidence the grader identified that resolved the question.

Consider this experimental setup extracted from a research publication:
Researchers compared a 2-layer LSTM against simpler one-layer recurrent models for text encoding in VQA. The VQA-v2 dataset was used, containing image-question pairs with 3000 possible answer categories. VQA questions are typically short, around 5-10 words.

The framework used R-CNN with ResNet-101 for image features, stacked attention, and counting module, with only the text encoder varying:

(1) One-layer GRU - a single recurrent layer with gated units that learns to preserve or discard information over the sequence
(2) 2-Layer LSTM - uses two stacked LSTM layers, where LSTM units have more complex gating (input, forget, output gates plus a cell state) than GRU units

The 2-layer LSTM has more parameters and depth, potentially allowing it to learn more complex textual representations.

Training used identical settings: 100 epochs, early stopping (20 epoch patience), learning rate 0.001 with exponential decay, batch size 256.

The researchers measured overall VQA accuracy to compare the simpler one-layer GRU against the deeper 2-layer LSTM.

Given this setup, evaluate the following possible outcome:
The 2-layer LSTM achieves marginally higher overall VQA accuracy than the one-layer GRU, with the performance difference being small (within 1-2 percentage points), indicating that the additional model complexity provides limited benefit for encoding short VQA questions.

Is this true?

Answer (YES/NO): NO